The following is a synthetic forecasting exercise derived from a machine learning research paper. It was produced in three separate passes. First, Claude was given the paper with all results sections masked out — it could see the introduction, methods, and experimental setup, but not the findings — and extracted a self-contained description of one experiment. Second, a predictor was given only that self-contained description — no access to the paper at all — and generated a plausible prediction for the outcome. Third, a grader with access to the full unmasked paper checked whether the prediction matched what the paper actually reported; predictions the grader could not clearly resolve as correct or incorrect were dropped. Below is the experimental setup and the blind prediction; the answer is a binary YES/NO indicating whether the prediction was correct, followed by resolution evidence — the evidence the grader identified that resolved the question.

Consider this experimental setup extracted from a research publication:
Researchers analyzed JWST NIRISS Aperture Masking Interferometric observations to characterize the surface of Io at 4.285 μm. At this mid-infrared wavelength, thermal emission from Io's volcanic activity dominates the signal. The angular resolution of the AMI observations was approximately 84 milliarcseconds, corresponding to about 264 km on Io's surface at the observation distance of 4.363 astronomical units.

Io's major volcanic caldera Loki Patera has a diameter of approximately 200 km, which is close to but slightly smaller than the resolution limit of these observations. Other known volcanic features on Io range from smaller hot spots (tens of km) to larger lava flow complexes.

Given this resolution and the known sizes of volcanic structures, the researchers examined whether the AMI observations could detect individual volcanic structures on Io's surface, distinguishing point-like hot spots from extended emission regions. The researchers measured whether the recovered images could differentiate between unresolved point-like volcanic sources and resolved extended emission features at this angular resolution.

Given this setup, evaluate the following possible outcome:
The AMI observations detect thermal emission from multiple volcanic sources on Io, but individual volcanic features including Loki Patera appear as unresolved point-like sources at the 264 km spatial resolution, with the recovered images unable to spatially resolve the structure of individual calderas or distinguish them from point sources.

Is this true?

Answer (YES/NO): NO